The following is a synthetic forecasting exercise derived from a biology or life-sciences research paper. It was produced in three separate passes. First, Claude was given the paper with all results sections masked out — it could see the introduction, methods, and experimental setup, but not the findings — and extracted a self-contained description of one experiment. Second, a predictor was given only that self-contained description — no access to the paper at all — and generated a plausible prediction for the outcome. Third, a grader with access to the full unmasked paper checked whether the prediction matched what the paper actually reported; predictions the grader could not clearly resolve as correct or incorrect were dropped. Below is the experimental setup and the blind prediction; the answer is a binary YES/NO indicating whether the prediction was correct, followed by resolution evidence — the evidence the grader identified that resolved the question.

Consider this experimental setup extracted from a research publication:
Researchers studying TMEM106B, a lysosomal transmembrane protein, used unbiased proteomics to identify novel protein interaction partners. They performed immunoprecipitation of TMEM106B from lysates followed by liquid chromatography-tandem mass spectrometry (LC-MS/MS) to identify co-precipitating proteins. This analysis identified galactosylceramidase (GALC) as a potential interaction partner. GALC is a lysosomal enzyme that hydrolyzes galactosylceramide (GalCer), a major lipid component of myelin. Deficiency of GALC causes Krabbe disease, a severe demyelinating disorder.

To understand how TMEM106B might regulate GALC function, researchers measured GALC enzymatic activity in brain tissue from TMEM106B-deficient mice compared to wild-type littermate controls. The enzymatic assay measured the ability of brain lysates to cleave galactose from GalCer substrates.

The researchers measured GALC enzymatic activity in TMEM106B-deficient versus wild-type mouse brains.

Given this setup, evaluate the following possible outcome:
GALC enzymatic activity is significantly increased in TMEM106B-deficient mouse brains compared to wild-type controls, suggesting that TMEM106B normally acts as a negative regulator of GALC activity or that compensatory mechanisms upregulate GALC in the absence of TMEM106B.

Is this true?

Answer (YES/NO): YES